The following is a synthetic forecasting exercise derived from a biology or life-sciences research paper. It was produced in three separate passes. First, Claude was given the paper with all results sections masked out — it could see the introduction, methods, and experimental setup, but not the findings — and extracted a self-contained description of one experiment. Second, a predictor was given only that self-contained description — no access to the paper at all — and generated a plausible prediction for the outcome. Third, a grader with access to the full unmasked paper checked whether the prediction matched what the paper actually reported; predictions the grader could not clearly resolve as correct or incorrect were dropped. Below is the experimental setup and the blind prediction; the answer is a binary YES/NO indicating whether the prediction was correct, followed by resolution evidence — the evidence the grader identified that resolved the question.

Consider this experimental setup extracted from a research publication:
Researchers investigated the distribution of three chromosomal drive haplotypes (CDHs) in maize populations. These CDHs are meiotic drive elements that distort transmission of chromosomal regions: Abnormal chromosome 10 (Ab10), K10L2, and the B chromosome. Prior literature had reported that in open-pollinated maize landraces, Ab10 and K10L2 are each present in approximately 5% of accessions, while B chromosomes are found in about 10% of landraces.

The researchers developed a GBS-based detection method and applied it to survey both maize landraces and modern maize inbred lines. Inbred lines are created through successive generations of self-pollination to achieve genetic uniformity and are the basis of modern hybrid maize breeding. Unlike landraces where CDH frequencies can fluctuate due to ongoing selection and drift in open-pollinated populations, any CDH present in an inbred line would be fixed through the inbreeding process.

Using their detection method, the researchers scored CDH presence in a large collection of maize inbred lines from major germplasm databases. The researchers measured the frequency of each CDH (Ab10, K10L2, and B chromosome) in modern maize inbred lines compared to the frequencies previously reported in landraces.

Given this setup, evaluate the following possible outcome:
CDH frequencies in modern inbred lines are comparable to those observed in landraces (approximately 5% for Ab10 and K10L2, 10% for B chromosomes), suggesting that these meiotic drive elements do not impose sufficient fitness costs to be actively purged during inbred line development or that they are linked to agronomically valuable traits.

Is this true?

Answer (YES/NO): NO